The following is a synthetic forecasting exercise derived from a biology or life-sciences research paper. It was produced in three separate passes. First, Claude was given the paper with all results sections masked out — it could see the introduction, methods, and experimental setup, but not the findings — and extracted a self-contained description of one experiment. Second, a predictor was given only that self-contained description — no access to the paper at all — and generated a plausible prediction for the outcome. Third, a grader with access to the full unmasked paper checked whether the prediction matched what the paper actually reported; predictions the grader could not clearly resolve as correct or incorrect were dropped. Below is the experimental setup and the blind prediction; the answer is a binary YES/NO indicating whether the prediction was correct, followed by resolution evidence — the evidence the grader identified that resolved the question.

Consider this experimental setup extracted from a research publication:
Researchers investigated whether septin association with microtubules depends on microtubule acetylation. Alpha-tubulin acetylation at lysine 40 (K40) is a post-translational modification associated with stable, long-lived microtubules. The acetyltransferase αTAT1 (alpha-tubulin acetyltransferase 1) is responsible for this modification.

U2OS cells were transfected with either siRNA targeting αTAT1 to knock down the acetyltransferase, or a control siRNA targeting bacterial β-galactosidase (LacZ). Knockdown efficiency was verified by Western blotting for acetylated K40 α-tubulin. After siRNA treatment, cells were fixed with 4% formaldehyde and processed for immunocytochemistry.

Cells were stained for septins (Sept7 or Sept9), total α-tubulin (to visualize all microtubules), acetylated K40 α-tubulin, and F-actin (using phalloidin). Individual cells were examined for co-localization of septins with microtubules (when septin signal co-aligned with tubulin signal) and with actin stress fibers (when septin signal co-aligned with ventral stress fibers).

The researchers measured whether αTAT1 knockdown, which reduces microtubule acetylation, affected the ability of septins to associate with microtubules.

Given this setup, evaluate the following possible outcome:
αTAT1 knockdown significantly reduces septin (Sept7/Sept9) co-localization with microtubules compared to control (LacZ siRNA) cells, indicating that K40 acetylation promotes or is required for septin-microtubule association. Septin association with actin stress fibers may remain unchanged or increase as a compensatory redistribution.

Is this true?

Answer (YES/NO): NO